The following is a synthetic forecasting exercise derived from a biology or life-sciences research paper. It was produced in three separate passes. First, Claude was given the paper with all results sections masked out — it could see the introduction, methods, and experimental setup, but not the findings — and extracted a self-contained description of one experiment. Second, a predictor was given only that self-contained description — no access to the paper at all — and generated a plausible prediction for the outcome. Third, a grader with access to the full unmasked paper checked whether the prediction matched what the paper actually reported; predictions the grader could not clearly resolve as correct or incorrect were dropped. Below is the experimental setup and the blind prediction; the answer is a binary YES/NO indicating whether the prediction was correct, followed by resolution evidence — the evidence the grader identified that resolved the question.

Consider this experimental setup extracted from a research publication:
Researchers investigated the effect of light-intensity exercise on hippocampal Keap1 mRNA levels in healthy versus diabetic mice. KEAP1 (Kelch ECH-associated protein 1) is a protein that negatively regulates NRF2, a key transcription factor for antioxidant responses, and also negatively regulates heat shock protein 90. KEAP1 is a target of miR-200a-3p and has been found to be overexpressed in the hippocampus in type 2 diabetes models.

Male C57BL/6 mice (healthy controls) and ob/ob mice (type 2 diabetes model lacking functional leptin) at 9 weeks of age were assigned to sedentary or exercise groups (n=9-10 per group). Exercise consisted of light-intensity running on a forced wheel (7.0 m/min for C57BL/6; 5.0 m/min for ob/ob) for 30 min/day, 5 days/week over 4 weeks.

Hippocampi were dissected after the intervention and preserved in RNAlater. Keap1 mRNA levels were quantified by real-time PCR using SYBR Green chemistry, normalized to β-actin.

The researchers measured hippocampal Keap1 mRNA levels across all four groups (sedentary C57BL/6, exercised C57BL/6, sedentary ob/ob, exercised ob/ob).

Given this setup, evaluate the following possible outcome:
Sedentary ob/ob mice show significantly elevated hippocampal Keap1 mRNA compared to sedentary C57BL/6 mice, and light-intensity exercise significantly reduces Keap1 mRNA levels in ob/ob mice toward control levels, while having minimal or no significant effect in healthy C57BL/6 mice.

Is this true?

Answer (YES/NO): NO